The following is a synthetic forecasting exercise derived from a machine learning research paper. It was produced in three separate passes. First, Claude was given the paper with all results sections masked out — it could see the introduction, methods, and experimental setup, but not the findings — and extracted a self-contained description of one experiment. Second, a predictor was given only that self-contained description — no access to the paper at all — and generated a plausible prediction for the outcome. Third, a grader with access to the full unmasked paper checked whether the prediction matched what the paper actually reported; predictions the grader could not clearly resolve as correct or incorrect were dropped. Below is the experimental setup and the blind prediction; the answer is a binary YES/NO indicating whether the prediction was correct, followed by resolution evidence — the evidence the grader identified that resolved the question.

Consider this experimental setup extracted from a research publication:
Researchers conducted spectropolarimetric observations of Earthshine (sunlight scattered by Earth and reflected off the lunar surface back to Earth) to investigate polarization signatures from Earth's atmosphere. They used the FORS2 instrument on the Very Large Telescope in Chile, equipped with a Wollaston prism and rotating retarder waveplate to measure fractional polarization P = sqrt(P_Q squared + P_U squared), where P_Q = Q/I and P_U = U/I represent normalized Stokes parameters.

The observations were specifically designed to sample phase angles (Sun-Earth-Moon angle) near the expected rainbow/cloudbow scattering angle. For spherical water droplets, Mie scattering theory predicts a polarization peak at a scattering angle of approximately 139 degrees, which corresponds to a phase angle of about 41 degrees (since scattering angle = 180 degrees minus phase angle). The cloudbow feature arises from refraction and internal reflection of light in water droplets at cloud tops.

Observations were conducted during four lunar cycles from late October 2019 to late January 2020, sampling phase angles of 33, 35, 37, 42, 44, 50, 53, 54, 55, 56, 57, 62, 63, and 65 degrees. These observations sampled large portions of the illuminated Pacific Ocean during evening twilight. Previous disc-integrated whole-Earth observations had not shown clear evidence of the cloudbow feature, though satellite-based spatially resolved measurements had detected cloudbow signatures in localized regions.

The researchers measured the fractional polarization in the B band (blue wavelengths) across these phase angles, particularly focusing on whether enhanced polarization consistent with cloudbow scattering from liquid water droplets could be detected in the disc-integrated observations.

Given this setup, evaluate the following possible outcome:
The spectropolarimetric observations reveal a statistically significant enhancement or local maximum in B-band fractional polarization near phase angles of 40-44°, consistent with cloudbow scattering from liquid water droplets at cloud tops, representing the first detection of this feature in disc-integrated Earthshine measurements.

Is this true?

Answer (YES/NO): NO